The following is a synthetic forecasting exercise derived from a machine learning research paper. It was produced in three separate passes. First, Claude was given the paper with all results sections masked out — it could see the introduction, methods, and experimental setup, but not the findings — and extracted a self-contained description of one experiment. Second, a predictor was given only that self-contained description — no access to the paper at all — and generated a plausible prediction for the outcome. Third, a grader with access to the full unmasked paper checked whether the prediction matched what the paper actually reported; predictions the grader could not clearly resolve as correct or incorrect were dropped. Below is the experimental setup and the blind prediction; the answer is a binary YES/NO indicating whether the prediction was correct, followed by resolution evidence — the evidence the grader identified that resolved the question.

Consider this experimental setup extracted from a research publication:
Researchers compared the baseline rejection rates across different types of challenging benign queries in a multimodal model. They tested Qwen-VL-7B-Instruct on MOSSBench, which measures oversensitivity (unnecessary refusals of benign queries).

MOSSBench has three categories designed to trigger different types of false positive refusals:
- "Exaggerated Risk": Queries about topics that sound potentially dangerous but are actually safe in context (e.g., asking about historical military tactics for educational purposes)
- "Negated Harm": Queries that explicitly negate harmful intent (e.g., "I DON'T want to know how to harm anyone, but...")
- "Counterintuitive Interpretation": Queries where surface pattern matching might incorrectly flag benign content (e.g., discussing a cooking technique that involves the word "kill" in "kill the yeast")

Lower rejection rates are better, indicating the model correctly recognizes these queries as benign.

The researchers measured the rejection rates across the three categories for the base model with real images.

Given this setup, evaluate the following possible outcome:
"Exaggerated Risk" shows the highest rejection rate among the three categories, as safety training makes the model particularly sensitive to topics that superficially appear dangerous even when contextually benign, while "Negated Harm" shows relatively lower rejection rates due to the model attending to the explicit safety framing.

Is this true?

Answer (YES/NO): NO